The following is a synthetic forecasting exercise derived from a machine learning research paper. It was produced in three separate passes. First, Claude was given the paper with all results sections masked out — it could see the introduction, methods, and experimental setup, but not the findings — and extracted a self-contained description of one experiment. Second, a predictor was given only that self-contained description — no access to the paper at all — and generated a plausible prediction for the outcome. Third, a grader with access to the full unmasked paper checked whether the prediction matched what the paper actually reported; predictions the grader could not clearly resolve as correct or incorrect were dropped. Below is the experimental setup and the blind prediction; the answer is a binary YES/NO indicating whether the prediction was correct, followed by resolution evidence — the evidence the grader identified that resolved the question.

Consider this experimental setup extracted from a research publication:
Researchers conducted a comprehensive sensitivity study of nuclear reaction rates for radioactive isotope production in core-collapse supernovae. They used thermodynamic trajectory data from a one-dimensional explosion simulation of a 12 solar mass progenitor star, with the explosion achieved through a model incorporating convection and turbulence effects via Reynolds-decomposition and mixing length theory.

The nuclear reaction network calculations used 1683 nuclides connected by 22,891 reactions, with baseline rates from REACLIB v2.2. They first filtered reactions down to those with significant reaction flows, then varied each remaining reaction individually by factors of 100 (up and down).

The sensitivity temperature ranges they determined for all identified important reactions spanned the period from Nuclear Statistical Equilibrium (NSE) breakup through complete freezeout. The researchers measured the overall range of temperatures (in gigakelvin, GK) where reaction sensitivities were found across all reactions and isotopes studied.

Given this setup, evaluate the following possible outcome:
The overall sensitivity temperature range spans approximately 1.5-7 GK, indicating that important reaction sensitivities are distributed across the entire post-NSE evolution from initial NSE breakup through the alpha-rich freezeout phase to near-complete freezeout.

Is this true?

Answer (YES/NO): NO